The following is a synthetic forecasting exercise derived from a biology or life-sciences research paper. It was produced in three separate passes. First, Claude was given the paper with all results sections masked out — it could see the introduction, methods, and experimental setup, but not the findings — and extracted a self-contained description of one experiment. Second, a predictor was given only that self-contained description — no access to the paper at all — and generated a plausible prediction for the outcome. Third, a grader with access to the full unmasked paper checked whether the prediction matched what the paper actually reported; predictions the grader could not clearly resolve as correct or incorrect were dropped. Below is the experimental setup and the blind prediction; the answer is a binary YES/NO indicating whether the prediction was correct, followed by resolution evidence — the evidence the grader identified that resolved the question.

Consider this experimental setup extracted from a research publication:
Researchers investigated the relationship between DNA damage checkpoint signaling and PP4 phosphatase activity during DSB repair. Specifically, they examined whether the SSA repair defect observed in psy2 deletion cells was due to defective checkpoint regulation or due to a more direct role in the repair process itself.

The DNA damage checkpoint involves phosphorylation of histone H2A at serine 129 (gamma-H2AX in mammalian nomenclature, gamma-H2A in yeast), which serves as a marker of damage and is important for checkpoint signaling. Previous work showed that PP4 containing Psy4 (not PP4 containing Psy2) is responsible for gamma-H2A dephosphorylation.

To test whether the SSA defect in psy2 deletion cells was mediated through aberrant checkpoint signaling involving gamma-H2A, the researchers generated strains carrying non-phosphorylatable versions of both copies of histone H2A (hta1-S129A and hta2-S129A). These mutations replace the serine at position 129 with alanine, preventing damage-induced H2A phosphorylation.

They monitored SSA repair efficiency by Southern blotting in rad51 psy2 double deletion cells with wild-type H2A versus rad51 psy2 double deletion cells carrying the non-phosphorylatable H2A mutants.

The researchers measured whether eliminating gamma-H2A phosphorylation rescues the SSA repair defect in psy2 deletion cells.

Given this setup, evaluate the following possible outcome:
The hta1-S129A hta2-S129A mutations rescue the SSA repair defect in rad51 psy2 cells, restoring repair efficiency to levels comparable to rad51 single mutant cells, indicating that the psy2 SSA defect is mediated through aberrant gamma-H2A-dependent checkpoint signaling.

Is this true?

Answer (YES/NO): NO